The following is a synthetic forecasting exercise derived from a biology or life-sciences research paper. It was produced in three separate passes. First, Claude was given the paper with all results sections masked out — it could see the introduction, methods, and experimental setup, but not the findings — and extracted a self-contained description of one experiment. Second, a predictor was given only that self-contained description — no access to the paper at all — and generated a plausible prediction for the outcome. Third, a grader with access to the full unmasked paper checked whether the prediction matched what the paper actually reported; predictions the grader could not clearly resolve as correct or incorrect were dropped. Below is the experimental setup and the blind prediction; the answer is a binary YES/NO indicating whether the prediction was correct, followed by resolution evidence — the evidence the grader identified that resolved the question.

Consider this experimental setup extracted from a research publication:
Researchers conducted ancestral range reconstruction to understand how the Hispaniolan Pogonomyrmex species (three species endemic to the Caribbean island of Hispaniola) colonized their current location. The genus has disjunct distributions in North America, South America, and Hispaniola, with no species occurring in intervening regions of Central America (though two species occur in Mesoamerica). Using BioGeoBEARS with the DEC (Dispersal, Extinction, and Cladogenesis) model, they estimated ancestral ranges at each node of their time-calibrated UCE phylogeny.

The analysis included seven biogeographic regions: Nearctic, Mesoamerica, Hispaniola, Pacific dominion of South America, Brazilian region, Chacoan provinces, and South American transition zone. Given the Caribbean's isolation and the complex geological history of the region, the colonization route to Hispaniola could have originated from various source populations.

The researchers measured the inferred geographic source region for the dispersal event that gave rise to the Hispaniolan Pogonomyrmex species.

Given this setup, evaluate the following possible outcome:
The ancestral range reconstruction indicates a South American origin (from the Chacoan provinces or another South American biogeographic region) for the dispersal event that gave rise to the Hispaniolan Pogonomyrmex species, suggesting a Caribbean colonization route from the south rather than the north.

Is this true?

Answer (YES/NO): NO